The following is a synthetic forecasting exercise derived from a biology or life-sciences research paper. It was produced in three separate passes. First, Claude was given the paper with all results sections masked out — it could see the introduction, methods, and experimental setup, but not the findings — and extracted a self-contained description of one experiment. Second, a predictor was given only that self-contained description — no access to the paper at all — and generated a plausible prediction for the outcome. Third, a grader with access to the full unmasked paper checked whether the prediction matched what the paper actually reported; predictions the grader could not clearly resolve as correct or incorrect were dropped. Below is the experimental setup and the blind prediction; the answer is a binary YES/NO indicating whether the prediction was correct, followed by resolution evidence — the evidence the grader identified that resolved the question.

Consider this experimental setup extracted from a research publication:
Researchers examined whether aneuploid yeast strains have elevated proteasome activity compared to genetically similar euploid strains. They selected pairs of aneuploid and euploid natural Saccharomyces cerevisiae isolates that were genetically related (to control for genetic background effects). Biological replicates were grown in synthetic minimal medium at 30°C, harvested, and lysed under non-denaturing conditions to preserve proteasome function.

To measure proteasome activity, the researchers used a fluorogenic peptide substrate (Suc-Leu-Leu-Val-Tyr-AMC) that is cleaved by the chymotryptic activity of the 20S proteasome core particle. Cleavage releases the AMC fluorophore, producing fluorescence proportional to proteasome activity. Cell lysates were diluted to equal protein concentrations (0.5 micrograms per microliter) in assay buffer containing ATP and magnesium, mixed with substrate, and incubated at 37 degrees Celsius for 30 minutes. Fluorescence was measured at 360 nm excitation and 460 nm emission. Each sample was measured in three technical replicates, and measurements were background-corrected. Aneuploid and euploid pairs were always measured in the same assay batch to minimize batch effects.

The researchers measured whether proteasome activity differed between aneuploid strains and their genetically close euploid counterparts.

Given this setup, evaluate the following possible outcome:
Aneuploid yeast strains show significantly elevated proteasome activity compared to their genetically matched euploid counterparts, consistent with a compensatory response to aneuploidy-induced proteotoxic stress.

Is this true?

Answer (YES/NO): YES